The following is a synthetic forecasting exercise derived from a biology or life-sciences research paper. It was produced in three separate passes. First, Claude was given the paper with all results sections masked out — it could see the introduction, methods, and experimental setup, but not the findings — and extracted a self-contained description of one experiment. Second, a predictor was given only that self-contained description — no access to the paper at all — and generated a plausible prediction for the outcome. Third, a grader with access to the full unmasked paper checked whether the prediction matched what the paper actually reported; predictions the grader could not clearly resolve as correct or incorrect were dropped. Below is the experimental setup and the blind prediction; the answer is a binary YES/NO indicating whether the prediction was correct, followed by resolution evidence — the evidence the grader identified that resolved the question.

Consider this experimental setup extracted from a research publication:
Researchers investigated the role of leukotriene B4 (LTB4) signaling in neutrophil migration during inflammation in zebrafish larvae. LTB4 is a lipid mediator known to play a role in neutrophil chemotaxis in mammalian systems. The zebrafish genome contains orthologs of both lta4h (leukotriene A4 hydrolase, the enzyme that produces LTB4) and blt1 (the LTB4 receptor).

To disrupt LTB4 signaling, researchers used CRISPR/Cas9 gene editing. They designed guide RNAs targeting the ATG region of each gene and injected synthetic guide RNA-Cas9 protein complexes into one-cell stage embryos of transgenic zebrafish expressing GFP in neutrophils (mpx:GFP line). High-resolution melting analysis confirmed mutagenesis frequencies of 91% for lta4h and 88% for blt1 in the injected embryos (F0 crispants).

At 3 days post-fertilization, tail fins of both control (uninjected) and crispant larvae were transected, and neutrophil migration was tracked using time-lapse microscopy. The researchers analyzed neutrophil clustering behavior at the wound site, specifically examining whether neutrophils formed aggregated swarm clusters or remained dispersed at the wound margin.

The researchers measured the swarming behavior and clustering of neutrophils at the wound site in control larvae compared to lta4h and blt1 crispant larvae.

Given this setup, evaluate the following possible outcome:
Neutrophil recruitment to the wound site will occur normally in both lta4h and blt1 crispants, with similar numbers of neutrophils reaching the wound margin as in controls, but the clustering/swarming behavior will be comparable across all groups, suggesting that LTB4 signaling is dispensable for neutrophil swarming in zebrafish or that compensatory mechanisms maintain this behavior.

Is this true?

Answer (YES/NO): NO